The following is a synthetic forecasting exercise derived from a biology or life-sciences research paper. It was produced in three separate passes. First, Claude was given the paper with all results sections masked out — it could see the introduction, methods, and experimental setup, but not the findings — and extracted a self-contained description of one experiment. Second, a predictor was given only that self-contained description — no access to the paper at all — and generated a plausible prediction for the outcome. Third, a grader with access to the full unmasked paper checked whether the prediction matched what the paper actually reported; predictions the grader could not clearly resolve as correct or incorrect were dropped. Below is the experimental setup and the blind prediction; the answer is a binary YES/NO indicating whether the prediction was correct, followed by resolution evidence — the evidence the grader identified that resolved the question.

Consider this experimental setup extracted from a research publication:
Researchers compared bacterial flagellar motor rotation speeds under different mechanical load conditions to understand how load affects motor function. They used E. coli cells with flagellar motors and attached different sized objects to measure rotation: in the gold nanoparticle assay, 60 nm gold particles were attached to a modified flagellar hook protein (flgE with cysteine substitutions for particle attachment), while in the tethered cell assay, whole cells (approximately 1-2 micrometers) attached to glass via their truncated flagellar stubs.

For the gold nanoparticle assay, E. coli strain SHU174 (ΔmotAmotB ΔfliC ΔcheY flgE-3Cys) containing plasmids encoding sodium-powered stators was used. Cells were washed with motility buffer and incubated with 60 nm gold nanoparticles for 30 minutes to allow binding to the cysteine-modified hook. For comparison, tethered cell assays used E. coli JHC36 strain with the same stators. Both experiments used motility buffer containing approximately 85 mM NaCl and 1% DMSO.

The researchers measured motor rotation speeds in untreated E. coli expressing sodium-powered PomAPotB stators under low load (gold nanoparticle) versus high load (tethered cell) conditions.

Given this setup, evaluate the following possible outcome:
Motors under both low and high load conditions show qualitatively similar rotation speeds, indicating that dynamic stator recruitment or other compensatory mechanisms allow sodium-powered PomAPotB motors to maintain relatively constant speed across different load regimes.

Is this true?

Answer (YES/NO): NO